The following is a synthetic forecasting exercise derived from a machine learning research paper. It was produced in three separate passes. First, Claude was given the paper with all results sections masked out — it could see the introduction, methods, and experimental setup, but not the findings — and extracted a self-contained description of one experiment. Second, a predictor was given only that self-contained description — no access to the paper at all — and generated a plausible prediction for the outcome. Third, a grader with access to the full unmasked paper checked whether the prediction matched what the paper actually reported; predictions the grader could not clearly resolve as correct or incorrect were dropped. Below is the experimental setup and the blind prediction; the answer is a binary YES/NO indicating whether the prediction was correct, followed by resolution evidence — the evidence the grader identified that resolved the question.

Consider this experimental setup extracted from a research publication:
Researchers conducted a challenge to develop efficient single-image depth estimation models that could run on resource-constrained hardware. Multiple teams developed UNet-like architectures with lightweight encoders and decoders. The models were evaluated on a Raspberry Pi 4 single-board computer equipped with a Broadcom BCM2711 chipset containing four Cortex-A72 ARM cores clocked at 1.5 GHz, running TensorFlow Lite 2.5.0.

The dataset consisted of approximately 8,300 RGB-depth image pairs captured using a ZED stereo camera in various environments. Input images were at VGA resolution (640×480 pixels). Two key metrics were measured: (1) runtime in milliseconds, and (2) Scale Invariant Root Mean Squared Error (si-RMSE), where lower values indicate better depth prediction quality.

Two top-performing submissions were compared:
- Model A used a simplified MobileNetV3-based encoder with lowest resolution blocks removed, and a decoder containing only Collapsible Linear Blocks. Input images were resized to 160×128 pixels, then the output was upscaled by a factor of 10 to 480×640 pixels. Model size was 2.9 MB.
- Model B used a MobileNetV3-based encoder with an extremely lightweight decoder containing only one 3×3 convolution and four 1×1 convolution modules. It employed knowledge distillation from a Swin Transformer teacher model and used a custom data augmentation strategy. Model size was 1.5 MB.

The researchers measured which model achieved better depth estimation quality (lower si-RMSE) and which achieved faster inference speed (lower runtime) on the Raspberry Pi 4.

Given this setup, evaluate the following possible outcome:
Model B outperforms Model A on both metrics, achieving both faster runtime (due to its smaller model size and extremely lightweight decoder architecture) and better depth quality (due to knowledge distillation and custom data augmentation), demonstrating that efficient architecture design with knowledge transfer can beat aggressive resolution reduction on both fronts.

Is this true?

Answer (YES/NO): NO